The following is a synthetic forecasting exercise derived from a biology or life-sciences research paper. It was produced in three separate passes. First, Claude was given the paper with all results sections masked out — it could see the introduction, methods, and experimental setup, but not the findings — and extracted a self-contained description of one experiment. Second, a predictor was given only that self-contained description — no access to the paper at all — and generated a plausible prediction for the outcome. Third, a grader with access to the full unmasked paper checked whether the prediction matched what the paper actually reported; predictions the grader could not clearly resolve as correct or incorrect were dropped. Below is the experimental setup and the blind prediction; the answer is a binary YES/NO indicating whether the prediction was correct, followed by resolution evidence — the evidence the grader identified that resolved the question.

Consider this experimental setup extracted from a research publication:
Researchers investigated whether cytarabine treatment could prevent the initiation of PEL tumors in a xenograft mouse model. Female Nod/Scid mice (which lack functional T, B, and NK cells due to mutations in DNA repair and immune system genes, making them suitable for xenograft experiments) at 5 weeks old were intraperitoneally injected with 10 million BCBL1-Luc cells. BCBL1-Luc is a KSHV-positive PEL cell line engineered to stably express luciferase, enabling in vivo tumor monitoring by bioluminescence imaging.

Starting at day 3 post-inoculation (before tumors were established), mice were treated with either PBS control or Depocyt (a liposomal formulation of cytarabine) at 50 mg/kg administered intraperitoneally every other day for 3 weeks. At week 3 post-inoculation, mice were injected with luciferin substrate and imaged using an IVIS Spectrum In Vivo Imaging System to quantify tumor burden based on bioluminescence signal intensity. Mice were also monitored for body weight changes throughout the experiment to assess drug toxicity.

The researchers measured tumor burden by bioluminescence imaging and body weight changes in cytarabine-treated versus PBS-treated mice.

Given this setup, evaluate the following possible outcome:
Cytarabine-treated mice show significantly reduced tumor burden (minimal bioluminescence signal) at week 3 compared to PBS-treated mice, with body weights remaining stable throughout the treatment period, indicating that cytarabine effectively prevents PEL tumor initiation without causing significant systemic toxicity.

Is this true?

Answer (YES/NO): YES